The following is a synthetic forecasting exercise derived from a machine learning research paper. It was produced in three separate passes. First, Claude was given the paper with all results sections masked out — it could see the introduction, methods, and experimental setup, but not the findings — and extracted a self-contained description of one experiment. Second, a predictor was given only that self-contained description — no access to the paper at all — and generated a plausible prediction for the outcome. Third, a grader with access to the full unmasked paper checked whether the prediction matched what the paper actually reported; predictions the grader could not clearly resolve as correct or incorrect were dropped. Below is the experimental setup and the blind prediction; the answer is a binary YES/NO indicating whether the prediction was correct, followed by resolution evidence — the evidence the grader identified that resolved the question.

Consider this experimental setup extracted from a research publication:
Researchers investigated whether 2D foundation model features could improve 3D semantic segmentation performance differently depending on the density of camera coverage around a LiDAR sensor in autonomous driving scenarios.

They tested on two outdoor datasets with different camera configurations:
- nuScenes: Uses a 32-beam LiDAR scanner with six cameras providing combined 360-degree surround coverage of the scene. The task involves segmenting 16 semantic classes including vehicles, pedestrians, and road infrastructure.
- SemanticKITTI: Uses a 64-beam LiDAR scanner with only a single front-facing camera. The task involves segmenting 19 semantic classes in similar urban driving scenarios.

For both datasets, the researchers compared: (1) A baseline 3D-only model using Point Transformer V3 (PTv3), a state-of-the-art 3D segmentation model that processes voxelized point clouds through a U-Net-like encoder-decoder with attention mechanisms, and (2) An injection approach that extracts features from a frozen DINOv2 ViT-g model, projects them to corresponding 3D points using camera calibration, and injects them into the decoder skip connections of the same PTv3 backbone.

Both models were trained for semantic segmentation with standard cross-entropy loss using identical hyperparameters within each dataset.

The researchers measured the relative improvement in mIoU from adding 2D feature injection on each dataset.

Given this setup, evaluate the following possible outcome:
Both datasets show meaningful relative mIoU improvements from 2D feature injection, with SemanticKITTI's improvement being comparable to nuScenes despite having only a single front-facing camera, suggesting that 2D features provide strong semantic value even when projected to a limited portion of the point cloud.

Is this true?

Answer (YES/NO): NO